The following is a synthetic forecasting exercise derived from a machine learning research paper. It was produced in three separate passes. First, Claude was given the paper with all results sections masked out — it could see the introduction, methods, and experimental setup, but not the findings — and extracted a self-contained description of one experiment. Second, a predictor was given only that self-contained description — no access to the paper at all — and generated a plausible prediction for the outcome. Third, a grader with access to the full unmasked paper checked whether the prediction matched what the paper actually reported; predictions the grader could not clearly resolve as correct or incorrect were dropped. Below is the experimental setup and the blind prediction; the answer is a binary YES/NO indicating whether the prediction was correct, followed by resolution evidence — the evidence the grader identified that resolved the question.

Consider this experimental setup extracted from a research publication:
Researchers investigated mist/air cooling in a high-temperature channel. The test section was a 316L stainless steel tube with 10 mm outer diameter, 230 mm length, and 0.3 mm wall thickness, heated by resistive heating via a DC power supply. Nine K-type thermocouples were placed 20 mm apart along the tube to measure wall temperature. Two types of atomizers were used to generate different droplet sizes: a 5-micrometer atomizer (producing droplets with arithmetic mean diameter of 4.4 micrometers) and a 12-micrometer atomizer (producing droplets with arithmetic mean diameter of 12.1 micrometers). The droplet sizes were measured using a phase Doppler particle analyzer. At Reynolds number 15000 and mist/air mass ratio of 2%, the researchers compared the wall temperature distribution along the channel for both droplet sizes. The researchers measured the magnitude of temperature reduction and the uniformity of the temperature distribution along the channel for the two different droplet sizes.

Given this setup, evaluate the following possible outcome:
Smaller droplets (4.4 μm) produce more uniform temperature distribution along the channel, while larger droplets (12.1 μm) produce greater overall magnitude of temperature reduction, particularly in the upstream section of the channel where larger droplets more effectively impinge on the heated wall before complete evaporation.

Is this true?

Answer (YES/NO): YES